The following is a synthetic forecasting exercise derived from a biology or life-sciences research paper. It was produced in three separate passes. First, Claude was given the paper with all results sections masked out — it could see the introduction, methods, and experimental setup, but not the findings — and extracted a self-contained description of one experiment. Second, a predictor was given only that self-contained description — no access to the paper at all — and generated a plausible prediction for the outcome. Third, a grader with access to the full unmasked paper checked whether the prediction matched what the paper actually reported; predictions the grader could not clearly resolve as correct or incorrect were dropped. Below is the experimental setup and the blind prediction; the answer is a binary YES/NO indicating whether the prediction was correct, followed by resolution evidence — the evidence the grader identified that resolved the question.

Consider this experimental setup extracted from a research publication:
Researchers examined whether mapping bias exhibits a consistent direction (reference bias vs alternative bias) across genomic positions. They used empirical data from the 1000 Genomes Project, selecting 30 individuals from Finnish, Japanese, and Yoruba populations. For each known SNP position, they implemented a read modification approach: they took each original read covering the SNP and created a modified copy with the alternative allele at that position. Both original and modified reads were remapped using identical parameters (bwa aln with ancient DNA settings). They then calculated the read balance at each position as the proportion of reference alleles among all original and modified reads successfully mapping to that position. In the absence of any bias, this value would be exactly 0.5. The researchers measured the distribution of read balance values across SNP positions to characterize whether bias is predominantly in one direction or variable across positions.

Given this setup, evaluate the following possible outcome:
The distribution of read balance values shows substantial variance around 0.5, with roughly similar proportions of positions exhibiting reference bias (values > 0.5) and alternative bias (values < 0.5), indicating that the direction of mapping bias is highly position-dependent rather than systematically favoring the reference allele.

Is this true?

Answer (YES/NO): NO